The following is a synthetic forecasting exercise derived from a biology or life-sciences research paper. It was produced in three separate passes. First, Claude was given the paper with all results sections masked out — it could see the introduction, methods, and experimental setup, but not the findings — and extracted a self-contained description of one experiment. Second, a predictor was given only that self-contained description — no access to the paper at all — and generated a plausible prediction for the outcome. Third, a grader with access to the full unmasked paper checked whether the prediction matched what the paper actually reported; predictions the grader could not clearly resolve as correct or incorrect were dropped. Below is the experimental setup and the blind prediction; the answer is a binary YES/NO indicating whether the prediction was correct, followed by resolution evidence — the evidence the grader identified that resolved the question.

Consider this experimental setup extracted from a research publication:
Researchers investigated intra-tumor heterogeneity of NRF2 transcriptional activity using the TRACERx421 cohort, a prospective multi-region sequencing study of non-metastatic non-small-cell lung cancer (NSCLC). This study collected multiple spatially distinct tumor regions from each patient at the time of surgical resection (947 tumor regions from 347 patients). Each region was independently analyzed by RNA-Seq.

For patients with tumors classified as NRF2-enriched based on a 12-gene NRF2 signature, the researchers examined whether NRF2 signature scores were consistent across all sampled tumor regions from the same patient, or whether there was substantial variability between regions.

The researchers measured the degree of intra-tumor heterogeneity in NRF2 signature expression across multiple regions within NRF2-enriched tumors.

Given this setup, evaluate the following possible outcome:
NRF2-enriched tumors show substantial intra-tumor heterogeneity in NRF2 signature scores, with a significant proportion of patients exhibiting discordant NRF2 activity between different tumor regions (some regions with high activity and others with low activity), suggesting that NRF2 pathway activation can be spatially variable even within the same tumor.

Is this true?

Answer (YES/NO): NO